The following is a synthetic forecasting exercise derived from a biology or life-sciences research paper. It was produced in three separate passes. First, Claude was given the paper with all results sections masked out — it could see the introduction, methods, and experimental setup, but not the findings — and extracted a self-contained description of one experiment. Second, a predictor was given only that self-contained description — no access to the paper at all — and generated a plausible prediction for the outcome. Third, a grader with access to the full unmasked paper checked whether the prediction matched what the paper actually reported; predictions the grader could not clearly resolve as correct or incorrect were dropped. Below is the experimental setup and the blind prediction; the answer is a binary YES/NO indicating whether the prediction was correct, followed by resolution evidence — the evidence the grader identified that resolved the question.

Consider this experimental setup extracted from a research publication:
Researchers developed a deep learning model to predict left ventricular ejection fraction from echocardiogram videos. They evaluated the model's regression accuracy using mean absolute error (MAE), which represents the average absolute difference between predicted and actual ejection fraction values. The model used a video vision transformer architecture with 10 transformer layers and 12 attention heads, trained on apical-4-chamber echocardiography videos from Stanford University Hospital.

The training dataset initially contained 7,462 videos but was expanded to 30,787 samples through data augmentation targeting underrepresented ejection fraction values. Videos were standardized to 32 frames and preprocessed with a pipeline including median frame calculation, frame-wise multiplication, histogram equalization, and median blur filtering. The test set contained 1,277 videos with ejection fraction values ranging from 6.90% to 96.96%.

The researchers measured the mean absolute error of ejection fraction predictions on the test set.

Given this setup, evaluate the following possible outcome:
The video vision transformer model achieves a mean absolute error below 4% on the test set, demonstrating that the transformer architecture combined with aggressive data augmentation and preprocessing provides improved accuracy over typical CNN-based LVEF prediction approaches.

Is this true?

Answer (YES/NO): NO